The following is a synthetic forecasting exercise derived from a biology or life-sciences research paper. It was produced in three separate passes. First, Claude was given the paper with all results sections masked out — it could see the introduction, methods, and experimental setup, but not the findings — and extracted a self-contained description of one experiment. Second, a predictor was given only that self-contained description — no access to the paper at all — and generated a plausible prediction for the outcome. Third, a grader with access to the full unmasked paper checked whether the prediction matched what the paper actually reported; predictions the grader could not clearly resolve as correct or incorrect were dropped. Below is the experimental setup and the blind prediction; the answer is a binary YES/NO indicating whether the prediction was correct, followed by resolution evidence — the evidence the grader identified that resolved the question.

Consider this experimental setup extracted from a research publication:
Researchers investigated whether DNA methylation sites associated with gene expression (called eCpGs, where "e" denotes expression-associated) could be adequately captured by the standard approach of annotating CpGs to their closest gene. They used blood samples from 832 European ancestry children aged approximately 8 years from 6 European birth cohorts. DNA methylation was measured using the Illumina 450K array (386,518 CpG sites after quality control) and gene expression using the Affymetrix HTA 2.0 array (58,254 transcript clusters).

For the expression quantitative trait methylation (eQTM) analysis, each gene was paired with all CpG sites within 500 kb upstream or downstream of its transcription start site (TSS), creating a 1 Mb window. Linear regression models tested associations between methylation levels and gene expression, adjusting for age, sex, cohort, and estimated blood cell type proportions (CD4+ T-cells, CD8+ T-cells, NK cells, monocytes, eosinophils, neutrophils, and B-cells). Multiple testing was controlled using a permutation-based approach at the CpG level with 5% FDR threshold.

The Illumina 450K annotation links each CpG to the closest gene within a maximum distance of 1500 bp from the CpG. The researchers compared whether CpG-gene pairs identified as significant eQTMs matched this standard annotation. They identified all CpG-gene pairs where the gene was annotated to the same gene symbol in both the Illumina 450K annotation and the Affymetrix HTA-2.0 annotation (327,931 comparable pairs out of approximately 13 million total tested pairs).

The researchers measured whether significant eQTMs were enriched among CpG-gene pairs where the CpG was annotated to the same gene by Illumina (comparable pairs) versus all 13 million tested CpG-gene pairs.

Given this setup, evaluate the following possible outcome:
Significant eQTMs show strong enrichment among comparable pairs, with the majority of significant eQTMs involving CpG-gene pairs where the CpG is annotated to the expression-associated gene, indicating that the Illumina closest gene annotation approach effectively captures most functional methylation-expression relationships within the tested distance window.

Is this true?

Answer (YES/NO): NO